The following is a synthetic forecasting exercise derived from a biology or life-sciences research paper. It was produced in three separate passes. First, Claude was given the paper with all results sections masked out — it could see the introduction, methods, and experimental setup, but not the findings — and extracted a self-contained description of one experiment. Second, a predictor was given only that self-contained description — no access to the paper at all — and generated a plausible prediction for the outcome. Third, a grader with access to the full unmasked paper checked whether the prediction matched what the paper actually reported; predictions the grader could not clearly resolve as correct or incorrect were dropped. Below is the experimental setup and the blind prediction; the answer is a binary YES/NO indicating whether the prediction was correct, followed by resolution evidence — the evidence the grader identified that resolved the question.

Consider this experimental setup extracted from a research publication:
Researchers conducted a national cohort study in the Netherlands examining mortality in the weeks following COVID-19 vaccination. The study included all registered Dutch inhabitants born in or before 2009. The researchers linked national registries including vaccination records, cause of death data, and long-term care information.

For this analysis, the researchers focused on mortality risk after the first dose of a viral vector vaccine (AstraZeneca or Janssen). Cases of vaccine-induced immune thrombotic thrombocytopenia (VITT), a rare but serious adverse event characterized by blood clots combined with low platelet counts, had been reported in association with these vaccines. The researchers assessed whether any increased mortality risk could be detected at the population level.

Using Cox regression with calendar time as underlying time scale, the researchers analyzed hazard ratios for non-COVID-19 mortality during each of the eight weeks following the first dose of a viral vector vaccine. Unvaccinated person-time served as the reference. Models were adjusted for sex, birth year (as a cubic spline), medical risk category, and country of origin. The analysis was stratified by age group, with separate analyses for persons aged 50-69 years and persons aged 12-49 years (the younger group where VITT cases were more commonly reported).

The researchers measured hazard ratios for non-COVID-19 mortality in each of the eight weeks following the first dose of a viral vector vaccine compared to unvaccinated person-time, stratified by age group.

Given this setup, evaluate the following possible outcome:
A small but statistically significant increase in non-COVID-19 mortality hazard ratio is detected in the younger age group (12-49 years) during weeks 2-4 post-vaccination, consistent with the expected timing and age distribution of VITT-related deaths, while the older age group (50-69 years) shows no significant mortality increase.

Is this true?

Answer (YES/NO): NO